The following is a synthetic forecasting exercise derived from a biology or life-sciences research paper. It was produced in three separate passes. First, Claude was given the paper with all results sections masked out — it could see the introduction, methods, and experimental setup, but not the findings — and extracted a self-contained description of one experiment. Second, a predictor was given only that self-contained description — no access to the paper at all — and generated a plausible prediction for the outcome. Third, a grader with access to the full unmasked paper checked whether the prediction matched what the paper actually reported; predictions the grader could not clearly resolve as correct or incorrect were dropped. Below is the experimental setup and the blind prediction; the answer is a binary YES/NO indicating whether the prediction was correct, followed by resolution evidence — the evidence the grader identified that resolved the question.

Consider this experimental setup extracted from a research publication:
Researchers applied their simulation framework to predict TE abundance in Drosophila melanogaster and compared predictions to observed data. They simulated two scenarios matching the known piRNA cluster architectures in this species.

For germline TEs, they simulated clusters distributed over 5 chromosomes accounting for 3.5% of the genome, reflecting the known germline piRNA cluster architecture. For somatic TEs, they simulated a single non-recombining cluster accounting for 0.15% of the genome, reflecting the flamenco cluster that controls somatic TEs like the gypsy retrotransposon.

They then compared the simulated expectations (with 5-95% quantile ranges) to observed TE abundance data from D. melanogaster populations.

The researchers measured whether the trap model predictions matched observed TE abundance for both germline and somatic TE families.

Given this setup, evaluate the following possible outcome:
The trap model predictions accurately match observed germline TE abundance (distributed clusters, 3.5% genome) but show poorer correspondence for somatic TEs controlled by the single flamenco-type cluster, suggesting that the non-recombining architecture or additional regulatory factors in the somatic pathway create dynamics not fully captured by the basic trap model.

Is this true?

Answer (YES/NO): YES